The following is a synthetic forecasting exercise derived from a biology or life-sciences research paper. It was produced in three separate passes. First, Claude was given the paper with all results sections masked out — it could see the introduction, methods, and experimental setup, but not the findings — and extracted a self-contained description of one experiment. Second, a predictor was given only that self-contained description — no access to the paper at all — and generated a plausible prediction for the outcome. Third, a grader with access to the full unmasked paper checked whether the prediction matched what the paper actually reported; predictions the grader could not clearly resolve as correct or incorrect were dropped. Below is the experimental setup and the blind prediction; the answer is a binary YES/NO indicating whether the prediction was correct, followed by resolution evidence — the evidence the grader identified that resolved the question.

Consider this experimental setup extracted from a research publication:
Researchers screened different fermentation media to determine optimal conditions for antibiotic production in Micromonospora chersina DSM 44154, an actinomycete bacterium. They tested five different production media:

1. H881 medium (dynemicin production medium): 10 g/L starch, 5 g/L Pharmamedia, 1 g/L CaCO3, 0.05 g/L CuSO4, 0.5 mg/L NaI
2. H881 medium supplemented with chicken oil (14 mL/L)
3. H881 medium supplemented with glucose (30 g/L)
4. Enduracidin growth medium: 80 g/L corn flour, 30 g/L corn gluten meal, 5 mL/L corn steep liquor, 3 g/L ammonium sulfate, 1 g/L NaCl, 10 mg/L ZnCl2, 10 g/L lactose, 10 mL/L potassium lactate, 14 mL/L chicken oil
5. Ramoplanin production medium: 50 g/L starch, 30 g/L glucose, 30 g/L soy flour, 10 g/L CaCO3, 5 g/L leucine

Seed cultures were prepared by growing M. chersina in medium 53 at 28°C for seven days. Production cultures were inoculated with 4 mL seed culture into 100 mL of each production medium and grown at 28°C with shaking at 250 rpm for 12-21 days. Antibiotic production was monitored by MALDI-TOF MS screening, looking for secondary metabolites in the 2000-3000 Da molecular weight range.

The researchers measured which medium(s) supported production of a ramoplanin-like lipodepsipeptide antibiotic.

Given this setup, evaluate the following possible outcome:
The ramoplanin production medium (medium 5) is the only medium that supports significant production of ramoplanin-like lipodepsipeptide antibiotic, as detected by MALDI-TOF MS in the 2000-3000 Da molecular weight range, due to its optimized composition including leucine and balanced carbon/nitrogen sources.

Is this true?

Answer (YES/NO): NO